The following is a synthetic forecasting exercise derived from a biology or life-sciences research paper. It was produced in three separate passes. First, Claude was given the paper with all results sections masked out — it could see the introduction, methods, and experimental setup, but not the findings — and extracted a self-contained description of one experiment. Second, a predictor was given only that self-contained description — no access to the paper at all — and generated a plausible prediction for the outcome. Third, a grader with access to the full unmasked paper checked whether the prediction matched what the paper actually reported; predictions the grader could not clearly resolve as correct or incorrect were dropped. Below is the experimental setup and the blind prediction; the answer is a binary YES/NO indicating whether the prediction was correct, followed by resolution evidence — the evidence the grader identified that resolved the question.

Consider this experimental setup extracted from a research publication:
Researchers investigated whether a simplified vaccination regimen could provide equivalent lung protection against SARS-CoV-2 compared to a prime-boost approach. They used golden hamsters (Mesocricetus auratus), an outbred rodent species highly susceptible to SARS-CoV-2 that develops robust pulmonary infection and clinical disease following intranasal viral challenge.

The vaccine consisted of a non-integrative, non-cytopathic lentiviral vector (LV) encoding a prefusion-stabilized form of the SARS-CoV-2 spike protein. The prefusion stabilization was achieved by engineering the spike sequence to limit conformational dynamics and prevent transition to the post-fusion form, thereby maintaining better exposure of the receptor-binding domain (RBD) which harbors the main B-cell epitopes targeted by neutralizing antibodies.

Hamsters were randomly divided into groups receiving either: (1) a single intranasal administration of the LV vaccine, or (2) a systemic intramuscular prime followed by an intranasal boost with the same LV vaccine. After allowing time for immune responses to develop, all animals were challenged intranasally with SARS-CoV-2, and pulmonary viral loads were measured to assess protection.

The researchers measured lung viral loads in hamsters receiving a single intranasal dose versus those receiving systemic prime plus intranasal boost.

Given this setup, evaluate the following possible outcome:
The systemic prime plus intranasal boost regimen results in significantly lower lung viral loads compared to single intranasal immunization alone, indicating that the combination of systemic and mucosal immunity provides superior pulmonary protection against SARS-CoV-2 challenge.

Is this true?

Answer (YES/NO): NO